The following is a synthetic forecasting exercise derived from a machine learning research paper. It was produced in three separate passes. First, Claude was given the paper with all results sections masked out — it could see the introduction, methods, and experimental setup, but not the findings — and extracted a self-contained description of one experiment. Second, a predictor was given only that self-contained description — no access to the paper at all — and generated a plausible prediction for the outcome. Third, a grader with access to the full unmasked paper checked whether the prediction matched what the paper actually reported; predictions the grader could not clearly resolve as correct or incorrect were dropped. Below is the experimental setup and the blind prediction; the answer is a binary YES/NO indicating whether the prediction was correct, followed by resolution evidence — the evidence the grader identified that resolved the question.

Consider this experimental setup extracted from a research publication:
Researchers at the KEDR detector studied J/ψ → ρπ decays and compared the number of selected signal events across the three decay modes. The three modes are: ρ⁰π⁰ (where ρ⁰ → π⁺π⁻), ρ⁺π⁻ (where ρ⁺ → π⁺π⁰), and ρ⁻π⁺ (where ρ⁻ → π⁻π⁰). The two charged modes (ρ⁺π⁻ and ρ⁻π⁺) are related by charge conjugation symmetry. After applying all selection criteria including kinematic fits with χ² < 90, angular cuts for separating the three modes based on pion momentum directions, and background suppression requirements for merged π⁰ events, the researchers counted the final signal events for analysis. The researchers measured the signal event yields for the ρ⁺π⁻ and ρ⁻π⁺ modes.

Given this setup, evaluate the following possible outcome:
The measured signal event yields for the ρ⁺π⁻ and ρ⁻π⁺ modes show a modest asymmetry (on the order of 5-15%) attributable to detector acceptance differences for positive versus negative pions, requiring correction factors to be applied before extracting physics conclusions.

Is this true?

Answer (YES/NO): NO